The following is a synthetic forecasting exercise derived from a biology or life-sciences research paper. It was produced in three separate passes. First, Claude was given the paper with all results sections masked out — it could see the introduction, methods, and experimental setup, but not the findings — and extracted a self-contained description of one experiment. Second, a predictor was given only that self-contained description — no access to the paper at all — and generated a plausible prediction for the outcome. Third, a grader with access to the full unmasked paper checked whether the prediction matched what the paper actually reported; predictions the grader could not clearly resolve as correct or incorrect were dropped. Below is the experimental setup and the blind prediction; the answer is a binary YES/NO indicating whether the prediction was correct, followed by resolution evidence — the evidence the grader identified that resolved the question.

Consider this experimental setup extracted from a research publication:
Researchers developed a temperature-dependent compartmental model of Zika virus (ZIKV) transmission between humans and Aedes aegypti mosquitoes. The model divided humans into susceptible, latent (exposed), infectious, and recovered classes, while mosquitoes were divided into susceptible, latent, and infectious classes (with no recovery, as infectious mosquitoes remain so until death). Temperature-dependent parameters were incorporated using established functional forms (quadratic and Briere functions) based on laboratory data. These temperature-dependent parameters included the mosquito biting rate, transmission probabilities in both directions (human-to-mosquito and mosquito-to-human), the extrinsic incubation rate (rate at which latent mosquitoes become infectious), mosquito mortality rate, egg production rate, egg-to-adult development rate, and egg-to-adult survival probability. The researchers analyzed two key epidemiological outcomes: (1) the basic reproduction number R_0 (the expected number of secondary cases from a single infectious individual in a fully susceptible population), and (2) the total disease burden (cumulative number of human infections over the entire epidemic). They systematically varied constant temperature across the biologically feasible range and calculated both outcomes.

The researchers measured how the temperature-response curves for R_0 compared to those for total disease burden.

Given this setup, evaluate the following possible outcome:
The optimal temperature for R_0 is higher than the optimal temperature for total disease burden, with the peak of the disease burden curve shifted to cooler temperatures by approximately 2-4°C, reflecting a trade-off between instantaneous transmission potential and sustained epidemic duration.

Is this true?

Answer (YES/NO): NO